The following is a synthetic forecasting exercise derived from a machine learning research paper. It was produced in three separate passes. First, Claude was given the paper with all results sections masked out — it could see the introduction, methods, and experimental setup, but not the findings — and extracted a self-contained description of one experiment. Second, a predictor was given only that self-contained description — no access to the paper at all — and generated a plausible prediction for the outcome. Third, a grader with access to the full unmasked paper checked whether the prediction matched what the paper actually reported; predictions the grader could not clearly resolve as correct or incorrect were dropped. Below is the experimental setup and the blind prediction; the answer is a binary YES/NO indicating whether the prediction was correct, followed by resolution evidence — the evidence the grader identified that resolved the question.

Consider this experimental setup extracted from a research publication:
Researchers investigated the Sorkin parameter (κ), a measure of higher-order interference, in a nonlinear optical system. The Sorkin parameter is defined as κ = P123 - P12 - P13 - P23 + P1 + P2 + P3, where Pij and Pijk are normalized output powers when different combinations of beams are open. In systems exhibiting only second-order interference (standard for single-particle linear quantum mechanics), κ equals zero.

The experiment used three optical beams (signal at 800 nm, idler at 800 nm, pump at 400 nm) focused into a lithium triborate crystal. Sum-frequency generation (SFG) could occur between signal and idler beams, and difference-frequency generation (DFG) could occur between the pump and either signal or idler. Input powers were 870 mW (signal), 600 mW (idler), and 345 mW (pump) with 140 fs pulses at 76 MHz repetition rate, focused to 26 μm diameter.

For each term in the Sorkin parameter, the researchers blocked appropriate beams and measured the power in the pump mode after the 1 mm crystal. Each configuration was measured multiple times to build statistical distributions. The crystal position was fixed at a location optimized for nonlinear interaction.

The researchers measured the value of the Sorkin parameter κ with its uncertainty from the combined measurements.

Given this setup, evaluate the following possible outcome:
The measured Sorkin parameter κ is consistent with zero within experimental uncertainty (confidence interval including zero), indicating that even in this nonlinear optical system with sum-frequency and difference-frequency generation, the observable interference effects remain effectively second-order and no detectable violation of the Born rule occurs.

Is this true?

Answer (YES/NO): NO